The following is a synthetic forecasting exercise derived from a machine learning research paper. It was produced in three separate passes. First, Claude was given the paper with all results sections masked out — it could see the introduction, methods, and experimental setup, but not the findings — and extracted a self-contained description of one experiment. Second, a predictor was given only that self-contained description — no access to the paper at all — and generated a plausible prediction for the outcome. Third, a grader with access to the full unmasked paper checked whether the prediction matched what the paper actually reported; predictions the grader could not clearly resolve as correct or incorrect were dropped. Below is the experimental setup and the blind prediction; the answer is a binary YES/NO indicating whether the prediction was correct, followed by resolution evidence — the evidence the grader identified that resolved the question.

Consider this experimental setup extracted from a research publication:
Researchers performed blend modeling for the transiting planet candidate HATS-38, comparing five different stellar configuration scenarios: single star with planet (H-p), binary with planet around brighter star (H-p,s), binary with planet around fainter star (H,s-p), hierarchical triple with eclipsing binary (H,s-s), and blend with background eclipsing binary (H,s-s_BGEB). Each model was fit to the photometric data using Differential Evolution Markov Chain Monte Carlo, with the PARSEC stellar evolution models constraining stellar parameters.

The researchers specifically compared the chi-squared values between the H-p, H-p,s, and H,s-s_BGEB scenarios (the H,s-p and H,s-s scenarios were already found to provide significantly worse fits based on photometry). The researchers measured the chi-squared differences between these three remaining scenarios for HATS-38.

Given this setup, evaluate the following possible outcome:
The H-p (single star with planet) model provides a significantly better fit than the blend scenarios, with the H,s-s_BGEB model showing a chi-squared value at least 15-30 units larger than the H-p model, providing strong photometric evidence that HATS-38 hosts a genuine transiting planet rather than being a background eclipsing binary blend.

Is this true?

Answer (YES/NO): NO